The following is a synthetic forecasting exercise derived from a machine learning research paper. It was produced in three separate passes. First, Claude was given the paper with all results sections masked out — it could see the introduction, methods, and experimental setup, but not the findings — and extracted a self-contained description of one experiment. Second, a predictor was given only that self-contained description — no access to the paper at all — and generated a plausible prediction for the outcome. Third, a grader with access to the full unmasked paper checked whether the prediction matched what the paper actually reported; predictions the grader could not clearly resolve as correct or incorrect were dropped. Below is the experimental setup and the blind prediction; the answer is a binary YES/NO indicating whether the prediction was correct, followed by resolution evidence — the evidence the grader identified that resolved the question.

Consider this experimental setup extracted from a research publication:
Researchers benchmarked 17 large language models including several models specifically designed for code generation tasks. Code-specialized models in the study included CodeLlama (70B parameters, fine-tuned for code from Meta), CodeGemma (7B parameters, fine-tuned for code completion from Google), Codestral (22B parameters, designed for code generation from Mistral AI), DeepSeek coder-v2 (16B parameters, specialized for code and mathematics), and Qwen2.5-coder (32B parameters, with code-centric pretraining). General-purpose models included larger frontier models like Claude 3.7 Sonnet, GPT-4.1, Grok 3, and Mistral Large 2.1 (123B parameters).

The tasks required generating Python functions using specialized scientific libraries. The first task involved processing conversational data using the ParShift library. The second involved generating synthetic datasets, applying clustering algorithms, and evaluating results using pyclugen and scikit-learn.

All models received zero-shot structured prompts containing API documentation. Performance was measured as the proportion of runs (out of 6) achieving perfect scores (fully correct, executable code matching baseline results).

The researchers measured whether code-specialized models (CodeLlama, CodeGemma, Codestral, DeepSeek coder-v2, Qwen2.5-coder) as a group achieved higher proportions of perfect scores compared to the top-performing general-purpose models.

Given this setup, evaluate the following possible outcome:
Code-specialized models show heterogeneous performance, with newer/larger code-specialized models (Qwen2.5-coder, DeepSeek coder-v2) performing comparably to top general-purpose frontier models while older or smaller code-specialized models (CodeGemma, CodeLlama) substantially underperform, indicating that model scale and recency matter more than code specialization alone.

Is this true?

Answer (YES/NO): NO